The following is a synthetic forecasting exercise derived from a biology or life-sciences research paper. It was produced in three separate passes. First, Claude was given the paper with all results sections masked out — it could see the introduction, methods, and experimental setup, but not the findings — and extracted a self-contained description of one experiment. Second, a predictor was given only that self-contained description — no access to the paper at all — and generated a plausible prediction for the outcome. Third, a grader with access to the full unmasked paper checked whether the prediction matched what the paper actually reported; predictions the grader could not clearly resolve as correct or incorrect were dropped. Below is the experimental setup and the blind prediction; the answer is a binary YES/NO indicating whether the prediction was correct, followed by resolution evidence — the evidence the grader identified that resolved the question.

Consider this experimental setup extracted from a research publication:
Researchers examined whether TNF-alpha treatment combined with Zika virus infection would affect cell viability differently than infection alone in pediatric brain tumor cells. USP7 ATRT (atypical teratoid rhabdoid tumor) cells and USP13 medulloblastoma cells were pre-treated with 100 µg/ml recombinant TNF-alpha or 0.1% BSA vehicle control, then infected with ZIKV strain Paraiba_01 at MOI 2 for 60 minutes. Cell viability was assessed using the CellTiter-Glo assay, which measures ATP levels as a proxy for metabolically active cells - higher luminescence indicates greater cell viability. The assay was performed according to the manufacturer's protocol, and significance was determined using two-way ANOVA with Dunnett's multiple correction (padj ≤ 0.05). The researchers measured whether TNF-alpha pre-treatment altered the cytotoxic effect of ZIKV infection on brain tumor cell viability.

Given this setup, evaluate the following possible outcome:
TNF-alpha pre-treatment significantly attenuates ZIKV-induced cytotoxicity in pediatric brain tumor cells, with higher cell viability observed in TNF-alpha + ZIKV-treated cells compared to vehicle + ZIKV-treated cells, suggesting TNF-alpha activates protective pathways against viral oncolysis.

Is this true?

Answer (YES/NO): NO